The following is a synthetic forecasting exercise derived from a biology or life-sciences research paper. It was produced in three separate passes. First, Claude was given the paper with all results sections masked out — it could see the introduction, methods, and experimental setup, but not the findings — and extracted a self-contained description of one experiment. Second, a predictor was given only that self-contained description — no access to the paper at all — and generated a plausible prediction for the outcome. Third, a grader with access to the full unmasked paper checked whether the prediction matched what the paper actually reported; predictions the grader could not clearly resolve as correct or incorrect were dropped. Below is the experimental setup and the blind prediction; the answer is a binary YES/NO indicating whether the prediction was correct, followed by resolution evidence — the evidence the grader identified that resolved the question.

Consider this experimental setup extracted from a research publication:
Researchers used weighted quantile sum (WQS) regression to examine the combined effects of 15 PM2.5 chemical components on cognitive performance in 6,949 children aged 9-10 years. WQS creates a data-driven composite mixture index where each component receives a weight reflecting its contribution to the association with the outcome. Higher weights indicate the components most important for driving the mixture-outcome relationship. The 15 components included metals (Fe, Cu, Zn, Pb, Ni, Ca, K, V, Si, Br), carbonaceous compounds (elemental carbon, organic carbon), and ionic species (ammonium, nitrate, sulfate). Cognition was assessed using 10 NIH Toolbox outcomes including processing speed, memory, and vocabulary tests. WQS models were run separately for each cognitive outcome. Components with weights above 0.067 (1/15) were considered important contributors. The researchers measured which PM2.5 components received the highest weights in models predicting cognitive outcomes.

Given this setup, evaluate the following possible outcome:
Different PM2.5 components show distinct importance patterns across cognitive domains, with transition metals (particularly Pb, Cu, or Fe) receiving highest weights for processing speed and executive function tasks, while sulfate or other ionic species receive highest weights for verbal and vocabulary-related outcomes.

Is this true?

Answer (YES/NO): NO